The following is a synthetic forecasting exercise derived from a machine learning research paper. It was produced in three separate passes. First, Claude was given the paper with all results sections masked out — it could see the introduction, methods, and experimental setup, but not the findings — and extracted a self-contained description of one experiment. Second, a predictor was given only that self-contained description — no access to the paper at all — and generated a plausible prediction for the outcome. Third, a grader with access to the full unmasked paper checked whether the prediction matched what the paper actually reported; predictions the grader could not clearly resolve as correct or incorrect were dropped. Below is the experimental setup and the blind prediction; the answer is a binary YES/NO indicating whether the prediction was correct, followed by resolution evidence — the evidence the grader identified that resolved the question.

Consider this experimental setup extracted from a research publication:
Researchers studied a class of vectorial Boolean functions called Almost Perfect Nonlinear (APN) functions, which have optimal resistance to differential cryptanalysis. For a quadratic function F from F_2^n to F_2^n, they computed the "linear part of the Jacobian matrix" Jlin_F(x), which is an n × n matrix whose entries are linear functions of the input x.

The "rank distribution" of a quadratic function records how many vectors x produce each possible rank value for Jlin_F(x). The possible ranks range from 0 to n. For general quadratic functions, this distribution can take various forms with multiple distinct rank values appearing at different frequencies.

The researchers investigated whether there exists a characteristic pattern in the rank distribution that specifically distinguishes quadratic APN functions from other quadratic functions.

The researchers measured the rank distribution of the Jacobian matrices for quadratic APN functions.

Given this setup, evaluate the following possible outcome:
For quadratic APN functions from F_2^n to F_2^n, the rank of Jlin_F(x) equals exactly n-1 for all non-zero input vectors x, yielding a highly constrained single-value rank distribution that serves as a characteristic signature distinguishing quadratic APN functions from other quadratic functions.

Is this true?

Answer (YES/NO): YES